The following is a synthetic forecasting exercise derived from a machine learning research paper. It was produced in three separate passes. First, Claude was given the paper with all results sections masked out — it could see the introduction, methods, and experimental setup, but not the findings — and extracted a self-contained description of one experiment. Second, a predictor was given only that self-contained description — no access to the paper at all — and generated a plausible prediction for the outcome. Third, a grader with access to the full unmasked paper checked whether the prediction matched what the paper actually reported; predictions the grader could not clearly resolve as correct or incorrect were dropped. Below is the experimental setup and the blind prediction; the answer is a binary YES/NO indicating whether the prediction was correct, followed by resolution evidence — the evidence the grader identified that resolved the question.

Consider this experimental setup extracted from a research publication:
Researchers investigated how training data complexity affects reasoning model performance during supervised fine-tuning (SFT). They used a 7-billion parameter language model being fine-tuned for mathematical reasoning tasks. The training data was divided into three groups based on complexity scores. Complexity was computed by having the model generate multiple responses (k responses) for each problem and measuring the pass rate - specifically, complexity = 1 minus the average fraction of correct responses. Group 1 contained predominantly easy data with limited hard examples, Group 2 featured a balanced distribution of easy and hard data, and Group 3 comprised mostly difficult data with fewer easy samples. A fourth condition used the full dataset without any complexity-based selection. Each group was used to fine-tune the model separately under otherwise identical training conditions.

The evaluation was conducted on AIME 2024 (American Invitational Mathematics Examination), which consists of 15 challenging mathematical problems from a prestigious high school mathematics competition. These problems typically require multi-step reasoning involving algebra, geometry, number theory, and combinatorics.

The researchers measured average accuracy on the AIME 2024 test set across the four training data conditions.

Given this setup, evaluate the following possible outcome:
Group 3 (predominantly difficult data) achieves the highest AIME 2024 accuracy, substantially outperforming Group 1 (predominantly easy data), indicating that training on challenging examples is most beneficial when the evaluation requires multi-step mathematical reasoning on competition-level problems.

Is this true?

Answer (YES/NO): NO